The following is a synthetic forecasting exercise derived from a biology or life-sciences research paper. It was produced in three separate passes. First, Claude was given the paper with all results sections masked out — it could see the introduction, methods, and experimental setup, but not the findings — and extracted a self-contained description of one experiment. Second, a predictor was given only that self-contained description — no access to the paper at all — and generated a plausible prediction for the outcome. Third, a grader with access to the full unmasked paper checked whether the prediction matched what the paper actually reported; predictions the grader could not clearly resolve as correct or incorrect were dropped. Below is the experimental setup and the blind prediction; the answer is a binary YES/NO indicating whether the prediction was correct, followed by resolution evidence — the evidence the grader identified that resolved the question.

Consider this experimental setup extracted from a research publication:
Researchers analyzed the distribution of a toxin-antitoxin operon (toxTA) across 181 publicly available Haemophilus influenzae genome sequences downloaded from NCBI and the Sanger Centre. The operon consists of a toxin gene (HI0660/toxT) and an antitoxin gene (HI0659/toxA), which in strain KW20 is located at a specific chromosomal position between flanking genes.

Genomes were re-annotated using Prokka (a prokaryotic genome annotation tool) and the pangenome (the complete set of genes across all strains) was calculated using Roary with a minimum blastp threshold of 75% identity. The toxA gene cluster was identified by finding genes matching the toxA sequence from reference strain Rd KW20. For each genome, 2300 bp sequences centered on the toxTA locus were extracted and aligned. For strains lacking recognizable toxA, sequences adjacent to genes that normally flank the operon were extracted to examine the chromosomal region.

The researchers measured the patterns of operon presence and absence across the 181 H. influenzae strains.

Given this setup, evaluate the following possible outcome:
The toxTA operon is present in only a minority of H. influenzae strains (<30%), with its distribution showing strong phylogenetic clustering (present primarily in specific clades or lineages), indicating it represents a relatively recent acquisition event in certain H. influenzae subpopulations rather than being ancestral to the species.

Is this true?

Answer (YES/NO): NO